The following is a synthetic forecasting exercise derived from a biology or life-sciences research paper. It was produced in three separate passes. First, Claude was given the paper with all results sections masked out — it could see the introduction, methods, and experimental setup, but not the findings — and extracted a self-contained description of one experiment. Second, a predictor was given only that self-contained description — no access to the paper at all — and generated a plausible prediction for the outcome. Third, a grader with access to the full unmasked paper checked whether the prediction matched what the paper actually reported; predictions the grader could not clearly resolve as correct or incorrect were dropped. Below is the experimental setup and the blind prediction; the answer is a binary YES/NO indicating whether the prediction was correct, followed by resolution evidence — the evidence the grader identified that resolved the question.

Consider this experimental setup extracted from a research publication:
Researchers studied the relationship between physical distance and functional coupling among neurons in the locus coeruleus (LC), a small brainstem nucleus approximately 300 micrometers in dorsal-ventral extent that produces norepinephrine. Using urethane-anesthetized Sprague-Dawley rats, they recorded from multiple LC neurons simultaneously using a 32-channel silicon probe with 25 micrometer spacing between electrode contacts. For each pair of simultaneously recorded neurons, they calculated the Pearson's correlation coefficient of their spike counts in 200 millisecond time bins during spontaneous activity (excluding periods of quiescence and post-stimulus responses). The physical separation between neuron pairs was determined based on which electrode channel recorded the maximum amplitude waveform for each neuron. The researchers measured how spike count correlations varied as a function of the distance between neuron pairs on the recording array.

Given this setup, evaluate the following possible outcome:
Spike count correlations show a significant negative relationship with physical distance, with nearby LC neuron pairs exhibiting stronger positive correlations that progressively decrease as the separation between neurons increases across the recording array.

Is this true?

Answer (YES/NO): NO